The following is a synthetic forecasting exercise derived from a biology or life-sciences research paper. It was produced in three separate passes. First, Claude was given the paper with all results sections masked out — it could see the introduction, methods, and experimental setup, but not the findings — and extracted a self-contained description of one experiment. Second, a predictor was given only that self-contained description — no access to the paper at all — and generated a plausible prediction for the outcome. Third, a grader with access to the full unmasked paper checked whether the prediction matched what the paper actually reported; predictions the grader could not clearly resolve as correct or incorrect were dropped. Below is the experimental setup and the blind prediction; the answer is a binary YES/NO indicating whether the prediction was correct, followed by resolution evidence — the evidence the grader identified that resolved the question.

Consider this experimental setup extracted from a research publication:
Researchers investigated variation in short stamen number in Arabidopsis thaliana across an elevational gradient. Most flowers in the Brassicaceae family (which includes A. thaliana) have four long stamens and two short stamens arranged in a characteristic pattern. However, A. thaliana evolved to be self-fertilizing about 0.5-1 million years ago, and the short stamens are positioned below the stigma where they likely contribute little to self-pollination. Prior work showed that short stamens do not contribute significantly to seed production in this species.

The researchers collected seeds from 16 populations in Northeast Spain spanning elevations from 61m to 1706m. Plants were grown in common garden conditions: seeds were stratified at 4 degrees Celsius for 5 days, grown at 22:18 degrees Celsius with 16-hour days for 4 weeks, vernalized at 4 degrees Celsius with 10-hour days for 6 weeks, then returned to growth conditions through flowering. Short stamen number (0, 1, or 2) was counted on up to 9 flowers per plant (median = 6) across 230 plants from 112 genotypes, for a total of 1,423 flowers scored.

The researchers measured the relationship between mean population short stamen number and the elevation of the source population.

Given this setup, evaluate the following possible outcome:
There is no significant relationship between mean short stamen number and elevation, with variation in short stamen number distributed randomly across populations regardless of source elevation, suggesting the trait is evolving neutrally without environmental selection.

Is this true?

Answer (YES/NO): NO